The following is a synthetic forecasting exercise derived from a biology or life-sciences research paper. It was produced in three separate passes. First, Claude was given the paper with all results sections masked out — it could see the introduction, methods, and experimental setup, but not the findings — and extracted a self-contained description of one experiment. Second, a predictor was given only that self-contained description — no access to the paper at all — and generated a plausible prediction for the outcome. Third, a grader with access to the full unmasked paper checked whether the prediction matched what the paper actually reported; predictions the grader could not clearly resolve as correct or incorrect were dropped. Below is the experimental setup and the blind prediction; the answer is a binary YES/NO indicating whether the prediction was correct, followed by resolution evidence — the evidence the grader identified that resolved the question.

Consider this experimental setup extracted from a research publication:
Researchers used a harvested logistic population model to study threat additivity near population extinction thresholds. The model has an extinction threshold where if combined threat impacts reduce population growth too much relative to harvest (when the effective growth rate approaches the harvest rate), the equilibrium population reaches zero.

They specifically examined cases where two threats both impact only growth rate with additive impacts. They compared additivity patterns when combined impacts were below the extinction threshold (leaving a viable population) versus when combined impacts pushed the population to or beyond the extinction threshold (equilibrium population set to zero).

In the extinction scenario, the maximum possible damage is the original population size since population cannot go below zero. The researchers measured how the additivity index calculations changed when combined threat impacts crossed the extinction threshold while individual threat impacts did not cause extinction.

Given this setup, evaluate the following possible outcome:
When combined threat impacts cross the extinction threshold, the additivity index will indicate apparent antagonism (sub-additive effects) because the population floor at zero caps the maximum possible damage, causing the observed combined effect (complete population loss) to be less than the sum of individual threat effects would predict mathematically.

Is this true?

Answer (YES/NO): YES